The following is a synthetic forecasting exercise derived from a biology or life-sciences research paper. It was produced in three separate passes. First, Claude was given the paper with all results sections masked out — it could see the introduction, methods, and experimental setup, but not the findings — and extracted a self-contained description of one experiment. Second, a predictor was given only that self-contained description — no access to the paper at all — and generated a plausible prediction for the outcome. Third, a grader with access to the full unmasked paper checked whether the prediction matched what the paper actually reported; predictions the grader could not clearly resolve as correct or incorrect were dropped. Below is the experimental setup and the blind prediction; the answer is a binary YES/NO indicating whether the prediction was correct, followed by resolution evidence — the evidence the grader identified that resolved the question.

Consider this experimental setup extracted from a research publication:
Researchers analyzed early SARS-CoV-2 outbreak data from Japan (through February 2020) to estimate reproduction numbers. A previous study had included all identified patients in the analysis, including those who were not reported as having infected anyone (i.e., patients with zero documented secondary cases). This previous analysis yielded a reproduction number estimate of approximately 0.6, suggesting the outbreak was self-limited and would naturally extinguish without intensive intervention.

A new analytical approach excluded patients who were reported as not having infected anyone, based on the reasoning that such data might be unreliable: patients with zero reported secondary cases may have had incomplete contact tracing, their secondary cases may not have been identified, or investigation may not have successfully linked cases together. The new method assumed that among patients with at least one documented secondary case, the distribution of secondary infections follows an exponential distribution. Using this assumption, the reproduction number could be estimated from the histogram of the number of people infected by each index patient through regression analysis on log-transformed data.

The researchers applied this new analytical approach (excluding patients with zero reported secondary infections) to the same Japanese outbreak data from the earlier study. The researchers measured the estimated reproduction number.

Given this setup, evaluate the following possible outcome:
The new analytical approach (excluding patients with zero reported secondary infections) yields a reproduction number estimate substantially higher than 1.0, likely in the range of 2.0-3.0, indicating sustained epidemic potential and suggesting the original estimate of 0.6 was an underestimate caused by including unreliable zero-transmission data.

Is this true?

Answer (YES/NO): NO